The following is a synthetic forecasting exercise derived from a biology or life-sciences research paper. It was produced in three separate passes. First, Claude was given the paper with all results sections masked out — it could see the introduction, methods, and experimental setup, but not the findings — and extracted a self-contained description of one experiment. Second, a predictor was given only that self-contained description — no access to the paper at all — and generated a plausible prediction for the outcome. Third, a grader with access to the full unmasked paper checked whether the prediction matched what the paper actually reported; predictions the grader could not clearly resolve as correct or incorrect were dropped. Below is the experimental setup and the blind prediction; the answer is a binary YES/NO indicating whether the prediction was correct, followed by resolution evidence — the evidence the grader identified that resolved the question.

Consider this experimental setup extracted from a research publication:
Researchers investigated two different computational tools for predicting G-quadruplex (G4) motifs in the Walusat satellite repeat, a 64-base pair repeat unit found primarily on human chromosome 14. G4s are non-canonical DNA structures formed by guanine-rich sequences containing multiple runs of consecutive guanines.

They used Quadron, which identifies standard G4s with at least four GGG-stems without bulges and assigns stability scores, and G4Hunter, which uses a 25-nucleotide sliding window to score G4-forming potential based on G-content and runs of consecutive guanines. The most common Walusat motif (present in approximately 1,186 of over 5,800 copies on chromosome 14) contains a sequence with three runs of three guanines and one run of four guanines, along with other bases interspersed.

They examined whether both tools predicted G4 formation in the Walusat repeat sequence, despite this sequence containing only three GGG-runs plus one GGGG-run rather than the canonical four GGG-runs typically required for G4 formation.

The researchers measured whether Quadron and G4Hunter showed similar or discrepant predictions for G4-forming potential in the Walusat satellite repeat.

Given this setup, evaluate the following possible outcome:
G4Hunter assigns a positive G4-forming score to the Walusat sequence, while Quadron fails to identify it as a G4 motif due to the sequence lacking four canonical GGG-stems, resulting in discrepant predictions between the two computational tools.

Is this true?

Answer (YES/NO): YES